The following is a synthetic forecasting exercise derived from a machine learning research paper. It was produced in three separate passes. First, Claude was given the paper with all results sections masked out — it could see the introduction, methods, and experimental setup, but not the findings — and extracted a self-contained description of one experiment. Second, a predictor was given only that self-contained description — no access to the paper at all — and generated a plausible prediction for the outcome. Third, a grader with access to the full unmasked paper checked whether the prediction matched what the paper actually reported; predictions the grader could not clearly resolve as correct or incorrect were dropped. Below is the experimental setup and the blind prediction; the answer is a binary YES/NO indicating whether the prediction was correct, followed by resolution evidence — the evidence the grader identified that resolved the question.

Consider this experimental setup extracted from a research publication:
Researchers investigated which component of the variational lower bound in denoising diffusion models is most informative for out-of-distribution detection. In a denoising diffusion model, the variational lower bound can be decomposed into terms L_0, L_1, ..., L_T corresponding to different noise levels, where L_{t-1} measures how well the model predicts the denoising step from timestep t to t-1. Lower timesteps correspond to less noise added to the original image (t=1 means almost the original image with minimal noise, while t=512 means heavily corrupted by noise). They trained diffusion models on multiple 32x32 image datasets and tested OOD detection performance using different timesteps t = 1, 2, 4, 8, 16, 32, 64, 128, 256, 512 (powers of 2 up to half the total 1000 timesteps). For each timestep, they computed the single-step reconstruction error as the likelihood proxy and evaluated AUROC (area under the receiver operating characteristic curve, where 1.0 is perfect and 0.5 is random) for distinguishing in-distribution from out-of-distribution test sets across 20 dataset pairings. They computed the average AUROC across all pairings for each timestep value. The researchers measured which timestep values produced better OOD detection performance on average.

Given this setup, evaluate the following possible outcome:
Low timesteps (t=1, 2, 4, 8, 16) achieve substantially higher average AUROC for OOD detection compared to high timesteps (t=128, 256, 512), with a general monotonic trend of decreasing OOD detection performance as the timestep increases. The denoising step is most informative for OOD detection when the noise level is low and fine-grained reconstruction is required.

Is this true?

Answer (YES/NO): YES